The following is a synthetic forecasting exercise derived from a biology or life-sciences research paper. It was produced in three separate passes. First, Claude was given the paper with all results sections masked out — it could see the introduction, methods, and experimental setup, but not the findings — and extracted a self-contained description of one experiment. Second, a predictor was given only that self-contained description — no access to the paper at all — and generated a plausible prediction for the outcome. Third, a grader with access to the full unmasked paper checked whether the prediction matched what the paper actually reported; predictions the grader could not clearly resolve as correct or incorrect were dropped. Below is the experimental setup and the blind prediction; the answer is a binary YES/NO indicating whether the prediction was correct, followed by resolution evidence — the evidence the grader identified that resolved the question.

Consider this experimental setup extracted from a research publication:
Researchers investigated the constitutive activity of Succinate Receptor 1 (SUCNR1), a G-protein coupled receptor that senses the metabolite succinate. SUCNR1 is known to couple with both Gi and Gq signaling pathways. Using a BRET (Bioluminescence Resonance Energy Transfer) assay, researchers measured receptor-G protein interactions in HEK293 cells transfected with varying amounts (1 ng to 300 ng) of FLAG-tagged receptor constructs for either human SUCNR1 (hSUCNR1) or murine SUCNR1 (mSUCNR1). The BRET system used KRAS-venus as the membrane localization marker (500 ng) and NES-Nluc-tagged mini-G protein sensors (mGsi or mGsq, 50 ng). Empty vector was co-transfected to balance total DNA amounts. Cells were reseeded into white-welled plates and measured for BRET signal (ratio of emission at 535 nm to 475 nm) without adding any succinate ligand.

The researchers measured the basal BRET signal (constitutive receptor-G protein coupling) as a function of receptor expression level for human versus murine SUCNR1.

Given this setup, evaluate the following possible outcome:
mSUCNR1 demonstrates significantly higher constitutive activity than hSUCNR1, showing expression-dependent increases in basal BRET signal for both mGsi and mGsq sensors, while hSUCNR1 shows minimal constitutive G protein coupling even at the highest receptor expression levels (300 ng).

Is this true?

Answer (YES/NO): NO